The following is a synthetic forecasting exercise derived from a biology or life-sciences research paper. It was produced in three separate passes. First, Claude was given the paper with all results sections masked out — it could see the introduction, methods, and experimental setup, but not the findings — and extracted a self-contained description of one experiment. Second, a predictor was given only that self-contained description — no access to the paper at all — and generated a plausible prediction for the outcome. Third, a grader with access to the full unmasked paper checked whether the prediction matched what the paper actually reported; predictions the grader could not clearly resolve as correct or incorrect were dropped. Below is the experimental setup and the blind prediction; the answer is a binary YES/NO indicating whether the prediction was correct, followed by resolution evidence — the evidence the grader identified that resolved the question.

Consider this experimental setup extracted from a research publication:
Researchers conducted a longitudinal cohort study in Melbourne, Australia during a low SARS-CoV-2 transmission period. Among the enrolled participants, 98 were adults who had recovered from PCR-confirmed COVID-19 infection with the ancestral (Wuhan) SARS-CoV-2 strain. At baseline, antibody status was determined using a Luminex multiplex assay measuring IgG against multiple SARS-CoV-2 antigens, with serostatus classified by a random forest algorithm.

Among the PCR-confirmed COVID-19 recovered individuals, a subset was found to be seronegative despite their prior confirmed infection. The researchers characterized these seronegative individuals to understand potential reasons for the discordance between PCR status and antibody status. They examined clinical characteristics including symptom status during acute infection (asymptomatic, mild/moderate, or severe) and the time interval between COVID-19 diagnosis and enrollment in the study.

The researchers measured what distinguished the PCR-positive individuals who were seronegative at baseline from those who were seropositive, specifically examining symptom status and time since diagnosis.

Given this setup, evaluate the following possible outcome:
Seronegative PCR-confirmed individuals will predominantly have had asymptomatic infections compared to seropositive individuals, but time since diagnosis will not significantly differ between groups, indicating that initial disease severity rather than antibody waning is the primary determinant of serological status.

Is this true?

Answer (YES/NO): NO